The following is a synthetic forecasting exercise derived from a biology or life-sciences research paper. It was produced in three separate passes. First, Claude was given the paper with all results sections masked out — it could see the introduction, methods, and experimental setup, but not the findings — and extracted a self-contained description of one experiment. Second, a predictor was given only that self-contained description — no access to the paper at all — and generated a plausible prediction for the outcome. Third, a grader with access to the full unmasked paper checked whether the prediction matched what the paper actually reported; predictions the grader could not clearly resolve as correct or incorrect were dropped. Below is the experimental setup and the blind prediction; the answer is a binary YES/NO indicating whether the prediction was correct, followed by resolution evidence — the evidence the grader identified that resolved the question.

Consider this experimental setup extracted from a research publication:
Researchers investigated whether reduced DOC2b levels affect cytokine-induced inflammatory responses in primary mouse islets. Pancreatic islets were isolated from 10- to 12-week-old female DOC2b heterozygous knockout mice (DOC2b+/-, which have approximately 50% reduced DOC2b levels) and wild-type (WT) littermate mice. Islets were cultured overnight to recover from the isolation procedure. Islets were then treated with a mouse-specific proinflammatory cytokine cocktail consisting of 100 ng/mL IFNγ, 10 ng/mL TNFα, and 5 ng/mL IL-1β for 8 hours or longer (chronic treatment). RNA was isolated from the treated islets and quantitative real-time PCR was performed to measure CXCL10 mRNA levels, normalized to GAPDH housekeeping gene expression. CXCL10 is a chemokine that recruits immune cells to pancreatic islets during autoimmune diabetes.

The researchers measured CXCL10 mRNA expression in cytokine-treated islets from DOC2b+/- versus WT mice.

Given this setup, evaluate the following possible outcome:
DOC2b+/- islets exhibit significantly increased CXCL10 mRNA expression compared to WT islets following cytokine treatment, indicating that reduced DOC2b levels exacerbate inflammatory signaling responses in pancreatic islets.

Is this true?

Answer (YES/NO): YES